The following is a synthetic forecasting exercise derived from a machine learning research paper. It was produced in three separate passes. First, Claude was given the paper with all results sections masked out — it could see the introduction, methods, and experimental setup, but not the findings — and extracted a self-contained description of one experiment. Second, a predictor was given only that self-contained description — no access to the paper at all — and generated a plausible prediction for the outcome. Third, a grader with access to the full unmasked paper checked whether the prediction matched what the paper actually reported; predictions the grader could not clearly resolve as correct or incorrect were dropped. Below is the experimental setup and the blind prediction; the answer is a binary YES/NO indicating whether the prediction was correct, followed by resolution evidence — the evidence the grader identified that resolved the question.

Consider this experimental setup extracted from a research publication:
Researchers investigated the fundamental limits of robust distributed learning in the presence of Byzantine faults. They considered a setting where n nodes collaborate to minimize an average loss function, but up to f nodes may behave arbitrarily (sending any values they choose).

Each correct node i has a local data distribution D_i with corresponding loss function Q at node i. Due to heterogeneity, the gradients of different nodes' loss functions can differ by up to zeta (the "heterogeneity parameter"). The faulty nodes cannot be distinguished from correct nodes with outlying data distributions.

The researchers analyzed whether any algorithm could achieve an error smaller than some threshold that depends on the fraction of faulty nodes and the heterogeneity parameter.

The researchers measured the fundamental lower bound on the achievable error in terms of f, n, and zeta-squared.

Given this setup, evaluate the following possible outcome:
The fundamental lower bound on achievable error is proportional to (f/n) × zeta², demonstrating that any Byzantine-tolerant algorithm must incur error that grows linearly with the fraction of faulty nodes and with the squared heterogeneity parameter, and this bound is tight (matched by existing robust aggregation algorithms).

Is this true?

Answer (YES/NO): YES